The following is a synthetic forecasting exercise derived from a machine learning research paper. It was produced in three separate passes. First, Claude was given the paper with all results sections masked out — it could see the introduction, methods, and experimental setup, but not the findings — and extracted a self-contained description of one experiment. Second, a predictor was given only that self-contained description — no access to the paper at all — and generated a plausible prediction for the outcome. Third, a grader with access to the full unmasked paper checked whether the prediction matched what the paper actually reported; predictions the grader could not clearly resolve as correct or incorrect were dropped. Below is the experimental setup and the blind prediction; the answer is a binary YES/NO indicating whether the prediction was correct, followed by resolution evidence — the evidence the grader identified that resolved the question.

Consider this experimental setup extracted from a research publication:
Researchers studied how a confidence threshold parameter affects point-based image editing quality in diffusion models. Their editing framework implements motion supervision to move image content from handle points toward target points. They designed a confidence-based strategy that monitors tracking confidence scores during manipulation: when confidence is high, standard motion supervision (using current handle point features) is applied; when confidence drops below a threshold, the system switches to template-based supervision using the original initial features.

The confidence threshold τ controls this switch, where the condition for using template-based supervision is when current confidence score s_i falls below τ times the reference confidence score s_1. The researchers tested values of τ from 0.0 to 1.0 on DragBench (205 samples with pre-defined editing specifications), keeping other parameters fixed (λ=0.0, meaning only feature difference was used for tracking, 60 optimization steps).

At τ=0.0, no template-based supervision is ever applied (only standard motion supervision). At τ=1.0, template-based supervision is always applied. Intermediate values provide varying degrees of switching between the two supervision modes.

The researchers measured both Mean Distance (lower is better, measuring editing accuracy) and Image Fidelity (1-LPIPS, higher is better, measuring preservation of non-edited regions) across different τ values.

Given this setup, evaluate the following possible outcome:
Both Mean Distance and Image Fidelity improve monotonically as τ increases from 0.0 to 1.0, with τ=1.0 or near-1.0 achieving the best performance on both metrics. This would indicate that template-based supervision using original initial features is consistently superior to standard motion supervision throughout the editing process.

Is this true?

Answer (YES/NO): NO